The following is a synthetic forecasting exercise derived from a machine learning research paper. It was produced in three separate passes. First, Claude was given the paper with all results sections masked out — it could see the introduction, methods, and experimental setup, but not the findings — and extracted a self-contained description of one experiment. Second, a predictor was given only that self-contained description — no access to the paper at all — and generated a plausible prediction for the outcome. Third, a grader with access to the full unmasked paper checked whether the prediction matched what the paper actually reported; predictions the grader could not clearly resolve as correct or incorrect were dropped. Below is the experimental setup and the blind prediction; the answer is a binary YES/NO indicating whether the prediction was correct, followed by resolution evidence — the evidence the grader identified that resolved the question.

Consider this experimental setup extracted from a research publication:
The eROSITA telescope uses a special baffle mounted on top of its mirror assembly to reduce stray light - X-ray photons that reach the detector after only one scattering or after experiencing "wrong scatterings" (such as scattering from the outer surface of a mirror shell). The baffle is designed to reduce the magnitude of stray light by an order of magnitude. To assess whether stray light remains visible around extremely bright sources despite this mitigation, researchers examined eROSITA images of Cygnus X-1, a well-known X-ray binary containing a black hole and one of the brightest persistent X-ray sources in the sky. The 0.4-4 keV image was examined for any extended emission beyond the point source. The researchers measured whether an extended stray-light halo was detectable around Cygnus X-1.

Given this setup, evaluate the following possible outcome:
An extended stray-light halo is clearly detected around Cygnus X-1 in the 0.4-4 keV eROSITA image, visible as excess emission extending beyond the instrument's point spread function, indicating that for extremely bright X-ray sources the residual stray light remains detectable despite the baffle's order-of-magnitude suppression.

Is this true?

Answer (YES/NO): YES